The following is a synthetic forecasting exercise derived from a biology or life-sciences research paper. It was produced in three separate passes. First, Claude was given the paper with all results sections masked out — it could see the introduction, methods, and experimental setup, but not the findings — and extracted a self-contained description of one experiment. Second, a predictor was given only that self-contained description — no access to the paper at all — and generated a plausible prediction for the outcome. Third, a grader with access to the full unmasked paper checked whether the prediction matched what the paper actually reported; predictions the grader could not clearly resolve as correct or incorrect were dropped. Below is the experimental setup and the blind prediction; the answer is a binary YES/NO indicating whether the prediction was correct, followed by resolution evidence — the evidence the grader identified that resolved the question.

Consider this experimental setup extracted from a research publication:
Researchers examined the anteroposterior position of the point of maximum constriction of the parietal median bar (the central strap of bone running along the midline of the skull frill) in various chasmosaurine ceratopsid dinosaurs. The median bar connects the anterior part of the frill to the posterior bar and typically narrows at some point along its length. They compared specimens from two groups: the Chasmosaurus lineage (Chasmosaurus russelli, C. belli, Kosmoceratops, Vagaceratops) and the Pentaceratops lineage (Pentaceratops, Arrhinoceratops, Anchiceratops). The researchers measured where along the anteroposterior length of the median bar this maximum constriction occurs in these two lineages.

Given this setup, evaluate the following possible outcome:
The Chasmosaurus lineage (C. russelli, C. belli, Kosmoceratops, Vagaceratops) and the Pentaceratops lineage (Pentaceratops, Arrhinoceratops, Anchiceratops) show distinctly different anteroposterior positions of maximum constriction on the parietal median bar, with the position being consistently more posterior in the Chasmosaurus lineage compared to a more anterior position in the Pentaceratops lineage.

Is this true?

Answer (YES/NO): YES